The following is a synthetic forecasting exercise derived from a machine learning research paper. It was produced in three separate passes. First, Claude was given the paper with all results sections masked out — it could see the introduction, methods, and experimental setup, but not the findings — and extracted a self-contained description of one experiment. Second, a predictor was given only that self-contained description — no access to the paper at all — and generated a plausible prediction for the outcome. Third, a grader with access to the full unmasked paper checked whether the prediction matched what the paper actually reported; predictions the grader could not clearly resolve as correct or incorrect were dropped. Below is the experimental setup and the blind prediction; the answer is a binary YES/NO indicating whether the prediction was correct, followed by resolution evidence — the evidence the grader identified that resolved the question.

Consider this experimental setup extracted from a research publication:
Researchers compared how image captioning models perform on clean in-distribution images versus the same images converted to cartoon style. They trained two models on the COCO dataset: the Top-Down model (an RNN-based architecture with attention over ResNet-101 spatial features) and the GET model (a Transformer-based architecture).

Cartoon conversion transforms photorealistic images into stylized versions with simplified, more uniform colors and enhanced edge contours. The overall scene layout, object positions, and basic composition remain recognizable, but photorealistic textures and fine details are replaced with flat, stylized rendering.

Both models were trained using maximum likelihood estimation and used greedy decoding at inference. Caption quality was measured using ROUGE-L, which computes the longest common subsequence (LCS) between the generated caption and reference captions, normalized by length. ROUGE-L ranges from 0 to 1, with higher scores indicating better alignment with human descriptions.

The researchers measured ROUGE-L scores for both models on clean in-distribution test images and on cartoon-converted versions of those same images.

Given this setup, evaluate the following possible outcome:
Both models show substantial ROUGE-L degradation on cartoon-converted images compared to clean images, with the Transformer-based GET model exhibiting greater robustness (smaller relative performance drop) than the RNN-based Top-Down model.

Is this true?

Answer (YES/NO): NO